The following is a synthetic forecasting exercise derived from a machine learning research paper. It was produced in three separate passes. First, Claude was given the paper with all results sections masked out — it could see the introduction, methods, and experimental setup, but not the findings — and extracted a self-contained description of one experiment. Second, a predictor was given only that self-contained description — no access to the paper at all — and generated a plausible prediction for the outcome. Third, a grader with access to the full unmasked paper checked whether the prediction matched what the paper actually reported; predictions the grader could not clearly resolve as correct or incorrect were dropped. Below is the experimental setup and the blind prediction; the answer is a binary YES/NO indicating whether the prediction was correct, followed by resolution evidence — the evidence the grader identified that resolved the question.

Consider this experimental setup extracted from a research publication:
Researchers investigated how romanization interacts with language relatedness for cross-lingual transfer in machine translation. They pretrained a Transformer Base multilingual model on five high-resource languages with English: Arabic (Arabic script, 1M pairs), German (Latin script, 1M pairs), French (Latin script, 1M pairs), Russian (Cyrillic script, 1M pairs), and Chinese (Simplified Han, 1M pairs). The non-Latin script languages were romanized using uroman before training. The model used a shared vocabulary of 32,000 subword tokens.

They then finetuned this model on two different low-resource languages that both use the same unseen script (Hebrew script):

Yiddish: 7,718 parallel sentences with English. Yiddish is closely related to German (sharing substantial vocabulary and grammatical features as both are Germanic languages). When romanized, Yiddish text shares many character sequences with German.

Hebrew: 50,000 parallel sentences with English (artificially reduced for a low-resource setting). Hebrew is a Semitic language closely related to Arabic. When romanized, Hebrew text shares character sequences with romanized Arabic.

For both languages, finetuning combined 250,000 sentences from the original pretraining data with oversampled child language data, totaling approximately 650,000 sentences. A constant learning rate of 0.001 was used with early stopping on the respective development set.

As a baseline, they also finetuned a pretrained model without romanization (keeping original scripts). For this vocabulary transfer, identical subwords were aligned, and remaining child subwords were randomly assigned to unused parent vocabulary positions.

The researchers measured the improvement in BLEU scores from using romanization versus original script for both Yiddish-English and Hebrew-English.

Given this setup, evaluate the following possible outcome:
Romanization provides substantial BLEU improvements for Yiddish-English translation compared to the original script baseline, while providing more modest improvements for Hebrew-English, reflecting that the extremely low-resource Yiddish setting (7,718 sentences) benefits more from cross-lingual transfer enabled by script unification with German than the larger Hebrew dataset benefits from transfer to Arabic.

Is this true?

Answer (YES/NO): YES